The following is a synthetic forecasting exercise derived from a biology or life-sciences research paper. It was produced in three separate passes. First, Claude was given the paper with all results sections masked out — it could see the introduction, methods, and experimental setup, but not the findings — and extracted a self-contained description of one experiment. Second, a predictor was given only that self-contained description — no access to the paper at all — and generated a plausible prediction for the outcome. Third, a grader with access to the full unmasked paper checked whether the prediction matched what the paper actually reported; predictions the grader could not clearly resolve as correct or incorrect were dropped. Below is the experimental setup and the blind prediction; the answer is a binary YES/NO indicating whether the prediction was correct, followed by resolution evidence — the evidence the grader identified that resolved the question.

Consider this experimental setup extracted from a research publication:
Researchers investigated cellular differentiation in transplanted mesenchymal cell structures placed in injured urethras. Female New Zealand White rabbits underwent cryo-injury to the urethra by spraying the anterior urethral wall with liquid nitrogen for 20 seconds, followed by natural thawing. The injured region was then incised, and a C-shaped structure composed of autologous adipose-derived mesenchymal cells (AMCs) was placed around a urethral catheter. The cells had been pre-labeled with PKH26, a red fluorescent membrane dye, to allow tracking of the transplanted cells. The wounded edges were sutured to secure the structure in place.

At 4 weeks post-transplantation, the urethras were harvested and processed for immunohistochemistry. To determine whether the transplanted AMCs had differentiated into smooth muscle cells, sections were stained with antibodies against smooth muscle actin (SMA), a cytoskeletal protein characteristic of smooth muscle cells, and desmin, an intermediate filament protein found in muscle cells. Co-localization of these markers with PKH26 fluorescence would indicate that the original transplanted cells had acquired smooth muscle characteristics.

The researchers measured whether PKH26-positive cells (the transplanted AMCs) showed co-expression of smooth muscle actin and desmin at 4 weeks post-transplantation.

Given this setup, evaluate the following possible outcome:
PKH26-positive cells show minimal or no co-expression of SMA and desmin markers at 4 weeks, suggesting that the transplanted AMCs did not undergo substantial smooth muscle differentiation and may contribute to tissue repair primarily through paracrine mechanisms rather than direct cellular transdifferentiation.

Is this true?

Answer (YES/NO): NO